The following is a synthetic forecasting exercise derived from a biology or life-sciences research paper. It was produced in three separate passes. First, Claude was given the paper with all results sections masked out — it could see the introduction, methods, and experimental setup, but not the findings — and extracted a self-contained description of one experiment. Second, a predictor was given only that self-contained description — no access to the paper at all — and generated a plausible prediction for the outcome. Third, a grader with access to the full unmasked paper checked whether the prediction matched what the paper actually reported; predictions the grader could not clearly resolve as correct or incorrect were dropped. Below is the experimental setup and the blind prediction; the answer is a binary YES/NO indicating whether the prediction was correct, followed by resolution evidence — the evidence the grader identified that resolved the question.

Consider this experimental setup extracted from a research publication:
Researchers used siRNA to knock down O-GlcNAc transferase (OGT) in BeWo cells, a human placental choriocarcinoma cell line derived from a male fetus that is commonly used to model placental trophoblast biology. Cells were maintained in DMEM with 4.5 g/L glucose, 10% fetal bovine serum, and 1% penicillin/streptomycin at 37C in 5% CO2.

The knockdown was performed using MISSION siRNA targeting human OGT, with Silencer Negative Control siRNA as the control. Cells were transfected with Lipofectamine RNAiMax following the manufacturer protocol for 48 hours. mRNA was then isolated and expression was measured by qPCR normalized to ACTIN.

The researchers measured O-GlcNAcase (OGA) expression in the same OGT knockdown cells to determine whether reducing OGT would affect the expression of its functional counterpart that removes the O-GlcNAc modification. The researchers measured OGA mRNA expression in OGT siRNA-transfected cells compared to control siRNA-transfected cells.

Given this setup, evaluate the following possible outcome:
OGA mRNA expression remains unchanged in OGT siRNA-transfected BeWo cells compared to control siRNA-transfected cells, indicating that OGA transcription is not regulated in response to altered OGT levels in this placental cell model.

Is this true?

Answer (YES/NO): NO